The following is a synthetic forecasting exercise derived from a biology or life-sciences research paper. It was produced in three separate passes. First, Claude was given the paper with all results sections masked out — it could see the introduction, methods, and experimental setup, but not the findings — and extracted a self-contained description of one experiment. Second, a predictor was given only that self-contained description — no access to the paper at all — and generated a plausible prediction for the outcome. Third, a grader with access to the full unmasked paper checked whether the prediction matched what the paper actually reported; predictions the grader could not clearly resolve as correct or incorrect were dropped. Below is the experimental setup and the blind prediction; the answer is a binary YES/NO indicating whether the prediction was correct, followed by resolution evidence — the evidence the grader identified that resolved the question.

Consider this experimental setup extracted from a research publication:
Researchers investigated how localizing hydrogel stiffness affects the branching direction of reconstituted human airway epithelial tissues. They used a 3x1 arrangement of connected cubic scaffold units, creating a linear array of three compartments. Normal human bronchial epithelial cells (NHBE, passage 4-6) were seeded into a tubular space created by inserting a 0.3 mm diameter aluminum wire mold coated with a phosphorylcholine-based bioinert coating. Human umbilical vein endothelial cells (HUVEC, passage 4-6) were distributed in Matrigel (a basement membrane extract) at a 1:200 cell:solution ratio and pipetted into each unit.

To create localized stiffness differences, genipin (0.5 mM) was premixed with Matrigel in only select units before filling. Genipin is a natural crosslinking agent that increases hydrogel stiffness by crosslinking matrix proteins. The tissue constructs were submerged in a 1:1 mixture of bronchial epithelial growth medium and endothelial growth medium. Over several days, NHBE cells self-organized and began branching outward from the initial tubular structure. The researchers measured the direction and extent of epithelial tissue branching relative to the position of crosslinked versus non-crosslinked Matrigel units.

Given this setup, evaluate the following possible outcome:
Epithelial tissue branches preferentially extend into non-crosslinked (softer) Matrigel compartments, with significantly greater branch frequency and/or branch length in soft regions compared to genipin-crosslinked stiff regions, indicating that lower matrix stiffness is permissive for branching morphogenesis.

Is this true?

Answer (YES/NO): YES